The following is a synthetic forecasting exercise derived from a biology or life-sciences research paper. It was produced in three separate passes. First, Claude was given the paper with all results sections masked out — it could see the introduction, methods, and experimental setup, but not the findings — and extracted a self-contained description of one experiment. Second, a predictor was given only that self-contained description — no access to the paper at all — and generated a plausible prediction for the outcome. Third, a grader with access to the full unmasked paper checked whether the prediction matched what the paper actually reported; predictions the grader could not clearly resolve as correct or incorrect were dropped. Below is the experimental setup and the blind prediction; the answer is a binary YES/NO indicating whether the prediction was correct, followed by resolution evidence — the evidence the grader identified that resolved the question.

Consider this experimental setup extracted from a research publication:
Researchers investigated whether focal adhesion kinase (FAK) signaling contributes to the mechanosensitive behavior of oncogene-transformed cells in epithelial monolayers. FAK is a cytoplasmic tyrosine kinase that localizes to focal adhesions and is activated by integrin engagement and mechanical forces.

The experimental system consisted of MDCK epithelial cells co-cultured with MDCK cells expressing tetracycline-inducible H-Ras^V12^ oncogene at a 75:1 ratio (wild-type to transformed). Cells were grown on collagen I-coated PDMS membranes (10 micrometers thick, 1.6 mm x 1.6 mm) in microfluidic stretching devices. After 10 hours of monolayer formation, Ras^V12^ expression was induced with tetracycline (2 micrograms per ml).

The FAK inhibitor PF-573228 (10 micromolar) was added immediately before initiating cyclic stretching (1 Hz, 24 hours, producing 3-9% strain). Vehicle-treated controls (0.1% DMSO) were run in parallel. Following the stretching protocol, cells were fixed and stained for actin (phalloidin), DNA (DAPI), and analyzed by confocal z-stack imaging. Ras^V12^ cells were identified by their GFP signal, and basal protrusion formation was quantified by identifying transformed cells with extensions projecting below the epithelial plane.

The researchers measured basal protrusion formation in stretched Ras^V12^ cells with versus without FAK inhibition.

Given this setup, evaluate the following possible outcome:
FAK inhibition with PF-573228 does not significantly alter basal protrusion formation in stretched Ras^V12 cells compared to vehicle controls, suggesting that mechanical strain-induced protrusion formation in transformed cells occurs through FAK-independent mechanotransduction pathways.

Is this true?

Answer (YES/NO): NO